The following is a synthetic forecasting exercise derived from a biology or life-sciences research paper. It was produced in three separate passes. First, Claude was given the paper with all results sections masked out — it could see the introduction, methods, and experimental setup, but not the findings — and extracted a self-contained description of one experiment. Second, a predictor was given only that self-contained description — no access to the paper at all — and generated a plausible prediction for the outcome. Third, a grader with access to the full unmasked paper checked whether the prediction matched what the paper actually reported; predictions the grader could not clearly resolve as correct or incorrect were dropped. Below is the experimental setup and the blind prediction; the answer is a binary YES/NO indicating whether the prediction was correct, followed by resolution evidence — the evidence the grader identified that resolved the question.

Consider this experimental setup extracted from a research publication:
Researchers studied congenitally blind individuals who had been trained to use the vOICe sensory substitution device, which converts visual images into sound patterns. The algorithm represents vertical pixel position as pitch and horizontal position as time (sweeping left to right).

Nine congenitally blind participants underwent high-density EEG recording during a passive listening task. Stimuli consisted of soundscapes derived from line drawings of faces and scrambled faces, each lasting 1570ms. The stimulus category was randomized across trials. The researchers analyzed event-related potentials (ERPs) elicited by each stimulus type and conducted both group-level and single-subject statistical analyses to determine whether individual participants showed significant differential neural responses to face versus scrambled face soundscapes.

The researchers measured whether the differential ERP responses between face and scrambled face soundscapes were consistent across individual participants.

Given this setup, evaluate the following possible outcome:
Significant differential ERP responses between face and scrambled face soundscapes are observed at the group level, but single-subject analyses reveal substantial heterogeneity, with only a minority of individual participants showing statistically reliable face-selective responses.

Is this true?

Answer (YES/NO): NO